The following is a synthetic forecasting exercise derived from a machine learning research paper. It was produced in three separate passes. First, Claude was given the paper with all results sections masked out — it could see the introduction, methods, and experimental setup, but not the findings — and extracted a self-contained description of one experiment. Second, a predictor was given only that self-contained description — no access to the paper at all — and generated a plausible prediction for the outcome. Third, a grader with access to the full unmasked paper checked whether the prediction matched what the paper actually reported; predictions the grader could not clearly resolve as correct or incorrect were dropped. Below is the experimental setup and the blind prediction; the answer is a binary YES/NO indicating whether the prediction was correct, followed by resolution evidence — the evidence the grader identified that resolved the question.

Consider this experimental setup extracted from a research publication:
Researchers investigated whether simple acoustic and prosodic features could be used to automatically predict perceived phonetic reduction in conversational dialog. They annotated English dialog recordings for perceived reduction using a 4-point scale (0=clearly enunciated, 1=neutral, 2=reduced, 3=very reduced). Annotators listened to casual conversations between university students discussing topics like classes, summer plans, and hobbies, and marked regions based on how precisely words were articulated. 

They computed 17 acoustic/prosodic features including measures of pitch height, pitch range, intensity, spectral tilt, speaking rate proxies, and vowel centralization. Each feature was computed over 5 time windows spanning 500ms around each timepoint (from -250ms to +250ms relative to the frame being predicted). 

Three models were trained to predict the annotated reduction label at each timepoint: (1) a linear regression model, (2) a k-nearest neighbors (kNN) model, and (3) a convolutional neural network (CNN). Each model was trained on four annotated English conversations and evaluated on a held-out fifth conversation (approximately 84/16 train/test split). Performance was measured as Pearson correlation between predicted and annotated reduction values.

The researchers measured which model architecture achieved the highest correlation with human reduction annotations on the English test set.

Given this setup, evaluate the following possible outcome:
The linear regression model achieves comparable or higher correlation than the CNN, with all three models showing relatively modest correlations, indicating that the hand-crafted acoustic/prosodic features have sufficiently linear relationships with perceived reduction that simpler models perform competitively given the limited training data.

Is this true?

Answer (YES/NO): YES